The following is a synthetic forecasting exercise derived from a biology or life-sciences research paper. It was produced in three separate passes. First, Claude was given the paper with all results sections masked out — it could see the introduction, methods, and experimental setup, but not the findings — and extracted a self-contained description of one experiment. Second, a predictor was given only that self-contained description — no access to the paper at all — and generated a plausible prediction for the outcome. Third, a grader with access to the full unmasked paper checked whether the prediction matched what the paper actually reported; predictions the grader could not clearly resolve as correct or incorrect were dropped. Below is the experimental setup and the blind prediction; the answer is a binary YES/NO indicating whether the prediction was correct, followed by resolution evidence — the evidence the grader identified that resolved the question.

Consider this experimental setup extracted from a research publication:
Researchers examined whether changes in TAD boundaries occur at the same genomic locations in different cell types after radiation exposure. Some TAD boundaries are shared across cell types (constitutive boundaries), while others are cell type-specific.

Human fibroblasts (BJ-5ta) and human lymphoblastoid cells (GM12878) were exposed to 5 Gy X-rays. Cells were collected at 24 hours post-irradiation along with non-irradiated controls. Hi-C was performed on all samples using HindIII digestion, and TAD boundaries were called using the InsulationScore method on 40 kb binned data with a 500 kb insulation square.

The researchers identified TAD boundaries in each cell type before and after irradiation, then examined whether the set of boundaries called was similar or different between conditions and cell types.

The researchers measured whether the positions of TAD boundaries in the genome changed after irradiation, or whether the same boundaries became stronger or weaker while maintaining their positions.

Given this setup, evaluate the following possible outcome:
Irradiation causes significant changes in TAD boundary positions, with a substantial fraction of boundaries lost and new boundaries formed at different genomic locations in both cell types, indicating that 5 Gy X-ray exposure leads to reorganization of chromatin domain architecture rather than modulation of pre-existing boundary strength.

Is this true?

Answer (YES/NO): NO